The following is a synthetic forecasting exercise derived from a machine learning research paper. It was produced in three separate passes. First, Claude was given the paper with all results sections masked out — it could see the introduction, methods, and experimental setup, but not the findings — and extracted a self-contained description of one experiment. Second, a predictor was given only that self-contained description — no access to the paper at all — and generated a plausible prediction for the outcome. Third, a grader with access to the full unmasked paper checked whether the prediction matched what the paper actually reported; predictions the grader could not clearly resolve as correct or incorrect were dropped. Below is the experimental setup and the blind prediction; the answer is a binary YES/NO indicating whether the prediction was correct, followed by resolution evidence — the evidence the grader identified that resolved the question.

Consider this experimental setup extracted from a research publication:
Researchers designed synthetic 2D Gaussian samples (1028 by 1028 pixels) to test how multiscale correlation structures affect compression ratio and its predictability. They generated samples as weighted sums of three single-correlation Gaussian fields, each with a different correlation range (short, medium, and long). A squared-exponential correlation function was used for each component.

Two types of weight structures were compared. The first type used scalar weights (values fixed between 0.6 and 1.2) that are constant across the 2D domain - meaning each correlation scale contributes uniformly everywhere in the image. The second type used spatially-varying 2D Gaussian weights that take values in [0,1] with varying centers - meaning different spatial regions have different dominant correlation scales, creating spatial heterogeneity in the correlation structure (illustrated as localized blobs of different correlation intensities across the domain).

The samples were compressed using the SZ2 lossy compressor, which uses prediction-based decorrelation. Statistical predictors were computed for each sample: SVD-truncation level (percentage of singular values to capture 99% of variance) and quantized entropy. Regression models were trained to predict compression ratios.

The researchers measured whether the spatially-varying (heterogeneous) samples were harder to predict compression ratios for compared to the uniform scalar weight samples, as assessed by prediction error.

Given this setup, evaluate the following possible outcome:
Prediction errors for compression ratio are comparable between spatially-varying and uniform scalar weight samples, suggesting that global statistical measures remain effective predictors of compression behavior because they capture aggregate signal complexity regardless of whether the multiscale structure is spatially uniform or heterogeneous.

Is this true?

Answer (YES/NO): NO